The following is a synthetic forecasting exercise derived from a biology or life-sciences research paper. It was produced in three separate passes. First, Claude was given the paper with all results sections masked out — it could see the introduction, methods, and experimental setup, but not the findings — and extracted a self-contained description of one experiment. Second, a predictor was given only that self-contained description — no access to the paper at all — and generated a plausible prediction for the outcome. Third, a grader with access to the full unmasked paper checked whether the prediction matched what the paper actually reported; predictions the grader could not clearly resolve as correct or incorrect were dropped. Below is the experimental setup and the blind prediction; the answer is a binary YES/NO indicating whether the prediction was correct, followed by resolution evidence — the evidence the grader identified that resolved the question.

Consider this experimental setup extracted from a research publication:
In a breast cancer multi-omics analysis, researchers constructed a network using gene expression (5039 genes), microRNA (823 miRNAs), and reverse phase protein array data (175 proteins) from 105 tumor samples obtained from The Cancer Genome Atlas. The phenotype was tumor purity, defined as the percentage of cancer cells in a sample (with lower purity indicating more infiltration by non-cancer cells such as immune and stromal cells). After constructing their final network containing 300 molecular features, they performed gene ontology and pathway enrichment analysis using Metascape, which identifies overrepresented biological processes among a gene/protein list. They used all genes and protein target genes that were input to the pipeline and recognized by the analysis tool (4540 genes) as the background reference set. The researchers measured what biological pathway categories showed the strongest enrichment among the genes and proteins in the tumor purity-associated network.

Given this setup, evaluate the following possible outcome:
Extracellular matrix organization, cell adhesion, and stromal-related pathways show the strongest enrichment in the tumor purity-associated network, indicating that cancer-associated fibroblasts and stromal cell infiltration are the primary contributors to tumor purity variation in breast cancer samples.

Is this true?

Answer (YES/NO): NO